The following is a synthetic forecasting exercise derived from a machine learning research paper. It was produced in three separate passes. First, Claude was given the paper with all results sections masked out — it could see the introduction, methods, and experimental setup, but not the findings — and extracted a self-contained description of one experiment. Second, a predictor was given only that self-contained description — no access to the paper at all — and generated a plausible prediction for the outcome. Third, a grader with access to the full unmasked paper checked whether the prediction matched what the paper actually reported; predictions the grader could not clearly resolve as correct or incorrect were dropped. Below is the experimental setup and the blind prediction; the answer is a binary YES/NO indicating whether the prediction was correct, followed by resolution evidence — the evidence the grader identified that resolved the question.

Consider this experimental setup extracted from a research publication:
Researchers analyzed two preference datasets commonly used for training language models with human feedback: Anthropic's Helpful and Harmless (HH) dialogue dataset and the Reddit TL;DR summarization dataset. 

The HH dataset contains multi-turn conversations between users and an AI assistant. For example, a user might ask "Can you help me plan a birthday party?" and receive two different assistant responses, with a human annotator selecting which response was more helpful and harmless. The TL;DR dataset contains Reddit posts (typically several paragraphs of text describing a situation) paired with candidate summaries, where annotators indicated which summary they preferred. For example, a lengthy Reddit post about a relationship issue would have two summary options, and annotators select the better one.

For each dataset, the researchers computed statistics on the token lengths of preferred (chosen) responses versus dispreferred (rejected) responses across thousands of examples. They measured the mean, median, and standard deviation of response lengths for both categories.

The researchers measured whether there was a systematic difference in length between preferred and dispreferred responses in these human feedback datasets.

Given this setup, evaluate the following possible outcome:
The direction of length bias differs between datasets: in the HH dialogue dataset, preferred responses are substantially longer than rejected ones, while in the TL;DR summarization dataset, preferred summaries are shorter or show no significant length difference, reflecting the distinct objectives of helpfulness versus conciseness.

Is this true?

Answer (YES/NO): NO